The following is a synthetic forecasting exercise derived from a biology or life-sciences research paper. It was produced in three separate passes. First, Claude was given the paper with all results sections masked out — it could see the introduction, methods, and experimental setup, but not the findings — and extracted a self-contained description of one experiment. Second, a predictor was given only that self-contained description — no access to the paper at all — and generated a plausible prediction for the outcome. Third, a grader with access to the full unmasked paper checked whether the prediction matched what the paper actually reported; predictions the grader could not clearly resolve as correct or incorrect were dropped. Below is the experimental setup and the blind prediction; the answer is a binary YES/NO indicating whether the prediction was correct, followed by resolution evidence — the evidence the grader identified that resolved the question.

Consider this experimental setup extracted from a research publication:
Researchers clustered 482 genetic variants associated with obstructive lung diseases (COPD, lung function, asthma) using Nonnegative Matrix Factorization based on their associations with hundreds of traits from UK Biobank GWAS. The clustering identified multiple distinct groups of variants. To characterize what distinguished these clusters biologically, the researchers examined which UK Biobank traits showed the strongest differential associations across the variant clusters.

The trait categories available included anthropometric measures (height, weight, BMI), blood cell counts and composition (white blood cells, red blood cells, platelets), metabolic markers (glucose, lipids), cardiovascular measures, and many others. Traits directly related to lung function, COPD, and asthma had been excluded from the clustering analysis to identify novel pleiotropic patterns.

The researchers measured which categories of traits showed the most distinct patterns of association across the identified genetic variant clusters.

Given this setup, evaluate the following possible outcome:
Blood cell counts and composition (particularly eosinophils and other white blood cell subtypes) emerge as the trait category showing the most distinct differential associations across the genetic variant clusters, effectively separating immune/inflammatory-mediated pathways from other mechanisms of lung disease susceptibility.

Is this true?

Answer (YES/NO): NO